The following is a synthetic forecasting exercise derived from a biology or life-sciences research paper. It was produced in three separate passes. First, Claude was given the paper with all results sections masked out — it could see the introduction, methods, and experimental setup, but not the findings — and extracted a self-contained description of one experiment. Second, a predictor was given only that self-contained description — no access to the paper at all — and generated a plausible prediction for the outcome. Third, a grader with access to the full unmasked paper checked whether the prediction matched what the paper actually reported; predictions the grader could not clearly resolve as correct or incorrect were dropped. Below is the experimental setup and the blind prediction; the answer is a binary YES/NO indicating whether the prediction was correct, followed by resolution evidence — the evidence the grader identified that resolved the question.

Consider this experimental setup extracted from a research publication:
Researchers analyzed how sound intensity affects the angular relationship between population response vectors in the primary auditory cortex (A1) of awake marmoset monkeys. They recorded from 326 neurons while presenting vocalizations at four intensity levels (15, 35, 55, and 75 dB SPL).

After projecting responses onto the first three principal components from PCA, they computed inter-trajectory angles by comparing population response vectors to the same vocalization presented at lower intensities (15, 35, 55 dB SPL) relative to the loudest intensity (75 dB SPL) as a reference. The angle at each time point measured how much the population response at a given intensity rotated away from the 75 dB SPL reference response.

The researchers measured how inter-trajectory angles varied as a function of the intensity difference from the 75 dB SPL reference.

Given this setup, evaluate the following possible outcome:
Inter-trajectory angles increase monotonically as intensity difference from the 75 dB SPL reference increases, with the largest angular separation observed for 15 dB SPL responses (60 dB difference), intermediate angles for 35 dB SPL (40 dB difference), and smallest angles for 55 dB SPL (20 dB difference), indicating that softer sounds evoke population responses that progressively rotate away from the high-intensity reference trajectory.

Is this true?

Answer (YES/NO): YES